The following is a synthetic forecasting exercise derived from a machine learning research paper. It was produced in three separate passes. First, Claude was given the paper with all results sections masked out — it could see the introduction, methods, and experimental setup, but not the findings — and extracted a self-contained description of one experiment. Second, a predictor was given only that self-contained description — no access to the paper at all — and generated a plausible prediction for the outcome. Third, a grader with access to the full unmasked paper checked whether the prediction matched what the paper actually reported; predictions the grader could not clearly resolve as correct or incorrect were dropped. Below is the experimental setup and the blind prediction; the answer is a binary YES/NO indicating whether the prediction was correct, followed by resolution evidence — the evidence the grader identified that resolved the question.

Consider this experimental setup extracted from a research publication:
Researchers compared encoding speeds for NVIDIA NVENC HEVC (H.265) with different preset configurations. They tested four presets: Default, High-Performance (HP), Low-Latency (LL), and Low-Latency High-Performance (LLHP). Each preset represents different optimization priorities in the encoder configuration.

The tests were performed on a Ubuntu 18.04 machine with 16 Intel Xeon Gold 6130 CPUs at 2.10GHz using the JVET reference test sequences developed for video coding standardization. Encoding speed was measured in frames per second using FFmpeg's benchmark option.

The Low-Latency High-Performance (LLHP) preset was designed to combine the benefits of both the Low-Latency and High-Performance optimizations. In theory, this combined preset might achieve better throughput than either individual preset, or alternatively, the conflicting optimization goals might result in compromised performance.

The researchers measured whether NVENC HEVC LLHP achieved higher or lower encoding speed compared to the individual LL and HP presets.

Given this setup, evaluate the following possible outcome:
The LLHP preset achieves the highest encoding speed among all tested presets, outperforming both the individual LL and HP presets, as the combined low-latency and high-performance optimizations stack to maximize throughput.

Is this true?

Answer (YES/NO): NO